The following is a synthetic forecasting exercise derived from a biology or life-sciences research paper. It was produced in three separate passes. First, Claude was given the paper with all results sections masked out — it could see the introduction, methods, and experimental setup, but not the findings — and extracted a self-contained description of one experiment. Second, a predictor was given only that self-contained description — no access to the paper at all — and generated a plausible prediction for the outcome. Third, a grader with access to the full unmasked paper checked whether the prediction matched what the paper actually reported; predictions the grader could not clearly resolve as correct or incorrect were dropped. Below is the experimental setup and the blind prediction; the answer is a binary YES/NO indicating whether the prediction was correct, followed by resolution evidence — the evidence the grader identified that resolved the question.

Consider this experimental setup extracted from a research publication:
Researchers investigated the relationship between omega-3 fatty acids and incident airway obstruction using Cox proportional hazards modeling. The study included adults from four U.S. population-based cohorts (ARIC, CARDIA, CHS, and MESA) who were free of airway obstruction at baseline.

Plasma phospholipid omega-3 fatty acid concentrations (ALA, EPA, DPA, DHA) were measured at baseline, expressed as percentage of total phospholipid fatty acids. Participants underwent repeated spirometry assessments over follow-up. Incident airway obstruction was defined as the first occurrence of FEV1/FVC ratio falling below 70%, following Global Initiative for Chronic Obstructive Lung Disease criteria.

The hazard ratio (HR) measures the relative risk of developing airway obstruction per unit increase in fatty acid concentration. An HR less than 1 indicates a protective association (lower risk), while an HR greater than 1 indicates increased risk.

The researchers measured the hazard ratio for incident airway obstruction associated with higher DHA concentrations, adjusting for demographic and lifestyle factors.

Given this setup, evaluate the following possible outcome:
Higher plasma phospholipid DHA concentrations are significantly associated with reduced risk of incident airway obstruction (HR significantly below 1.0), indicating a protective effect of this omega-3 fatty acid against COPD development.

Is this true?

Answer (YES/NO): YES